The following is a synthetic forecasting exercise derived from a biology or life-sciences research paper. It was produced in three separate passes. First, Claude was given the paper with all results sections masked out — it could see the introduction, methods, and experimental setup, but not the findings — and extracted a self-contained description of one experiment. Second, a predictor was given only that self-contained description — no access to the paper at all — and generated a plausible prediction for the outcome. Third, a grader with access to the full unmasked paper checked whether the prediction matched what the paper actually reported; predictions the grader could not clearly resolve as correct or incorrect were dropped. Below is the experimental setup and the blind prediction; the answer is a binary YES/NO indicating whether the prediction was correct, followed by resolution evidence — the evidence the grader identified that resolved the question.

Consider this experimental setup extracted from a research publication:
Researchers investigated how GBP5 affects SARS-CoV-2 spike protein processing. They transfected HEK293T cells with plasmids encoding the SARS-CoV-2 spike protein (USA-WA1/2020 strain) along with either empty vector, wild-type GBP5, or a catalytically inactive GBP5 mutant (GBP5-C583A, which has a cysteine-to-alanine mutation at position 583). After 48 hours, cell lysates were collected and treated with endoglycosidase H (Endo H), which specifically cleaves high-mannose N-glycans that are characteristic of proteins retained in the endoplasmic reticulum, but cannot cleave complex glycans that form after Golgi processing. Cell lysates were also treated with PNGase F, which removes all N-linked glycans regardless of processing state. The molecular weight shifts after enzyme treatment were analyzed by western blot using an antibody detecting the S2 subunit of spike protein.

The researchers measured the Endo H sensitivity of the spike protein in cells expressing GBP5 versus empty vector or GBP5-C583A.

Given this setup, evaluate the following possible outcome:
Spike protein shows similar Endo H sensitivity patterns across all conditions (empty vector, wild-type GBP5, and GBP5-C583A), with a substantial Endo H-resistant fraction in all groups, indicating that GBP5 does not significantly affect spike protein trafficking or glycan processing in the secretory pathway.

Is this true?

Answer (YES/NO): NO